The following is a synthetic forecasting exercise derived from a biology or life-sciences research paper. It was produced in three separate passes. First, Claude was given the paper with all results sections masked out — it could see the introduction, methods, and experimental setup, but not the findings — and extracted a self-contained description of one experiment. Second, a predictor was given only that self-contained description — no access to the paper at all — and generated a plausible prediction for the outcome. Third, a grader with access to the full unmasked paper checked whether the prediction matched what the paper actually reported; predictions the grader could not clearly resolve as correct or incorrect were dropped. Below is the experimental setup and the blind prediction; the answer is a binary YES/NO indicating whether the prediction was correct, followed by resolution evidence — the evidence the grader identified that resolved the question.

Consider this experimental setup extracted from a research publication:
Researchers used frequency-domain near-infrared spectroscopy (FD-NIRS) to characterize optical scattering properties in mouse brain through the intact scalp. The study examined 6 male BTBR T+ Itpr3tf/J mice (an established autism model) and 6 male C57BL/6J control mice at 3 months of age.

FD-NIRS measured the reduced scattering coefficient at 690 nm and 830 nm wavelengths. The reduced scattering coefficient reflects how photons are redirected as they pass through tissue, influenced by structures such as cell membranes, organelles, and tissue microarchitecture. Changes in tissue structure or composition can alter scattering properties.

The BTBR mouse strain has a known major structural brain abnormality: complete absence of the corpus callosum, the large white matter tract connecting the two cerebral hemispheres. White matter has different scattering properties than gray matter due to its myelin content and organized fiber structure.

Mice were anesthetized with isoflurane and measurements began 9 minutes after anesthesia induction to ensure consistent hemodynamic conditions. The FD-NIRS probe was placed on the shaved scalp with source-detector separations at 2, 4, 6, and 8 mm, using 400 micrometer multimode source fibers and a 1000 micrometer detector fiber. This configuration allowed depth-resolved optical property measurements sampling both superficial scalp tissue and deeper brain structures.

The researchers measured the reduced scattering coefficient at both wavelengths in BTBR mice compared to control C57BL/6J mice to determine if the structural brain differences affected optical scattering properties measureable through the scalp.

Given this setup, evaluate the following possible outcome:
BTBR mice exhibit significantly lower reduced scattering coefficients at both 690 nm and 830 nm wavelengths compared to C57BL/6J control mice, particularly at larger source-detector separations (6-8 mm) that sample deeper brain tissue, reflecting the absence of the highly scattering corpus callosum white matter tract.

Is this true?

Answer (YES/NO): NO